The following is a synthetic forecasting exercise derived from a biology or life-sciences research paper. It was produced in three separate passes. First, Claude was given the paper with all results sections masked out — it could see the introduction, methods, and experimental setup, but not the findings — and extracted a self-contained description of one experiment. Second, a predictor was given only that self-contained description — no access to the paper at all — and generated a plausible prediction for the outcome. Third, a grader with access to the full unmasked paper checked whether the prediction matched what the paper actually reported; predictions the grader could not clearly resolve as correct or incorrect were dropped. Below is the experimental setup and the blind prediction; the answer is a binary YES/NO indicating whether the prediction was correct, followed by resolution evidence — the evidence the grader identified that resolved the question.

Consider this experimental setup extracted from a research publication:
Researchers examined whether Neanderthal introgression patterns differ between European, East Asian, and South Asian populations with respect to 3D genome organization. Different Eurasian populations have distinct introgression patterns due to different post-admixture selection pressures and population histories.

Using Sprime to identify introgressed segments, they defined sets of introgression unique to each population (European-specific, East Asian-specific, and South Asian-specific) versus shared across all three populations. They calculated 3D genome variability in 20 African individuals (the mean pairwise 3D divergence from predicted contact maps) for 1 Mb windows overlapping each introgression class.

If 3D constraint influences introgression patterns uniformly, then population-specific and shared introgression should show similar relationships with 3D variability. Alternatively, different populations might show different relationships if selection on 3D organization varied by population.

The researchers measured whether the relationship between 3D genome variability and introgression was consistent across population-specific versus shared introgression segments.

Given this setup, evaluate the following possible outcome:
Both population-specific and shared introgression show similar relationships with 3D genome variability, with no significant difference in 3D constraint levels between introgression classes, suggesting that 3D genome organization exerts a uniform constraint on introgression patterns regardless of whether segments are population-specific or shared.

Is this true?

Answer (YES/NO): NO